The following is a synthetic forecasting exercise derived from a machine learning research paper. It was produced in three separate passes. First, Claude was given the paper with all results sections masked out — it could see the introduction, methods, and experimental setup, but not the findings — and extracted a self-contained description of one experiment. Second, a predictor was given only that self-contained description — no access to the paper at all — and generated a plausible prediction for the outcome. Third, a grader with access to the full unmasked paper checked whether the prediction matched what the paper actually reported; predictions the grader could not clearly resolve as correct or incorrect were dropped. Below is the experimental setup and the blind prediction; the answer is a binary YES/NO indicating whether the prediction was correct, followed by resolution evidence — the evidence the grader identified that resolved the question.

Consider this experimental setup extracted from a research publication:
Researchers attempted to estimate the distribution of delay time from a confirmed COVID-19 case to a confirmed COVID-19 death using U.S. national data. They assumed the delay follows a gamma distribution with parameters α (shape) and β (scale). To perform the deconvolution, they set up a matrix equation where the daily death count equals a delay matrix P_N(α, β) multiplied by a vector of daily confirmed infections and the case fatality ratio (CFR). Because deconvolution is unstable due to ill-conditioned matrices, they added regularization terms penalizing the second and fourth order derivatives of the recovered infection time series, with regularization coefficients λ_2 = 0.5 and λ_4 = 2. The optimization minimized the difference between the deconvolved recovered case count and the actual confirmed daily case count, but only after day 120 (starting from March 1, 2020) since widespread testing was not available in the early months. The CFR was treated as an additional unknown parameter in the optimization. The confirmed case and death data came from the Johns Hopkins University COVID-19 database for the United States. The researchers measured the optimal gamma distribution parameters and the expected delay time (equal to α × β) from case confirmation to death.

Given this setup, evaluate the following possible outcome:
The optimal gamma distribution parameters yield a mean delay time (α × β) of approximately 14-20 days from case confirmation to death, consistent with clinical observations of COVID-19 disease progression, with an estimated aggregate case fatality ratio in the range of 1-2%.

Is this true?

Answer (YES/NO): NO